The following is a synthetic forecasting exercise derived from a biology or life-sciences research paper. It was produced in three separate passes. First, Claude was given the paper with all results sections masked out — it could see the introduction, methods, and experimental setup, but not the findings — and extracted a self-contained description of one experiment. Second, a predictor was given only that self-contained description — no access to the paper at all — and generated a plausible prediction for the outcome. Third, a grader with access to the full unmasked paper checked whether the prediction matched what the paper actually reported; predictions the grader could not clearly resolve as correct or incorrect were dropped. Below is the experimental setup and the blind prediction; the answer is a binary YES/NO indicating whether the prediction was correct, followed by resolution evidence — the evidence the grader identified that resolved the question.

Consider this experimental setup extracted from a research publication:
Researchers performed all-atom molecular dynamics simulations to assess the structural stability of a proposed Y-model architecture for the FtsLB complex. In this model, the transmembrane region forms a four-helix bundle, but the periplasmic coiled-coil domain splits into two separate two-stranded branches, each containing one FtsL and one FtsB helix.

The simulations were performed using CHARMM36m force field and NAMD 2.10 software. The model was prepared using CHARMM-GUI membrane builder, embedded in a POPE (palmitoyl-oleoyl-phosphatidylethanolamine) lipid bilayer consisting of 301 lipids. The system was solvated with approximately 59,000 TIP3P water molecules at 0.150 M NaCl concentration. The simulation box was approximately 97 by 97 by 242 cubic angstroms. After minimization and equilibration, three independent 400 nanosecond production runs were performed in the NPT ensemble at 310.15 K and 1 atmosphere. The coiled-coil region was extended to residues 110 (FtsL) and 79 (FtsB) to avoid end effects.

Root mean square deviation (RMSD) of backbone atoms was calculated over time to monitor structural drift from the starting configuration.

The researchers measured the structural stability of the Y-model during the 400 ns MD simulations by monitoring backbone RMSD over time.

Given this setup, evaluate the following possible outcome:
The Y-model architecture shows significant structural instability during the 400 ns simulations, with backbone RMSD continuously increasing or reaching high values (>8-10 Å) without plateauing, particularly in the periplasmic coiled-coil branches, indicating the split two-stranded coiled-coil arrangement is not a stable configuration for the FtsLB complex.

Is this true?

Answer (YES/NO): NO